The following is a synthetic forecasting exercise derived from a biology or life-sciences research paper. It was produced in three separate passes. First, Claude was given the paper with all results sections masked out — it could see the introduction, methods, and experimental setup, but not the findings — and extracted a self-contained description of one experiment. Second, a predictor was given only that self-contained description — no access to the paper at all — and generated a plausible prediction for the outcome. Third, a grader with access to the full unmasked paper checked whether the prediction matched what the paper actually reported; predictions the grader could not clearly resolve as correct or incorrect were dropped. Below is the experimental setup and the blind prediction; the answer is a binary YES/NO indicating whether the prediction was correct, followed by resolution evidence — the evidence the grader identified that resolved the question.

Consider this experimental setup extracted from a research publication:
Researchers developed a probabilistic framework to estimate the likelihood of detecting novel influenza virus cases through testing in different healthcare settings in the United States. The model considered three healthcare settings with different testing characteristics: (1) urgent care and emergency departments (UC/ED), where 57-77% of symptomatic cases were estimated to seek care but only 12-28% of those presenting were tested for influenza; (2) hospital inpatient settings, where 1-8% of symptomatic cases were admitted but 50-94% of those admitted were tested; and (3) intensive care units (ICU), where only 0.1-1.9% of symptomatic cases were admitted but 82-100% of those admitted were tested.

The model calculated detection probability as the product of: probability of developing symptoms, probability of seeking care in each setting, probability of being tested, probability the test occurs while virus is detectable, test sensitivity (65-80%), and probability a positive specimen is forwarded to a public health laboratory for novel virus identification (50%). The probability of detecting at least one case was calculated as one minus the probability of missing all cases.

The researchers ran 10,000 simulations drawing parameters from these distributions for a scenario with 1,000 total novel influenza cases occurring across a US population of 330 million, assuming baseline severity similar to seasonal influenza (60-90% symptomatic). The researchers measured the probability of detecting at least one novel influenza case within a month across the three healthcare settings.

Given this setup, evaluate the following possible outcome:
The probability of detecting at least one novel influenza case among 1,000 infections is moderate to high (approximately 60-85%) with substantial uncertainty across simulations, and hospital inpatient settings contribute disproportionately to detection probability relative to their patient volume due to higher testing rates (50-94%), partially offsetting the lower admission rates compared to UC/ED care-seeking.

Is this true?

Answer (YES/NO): NO